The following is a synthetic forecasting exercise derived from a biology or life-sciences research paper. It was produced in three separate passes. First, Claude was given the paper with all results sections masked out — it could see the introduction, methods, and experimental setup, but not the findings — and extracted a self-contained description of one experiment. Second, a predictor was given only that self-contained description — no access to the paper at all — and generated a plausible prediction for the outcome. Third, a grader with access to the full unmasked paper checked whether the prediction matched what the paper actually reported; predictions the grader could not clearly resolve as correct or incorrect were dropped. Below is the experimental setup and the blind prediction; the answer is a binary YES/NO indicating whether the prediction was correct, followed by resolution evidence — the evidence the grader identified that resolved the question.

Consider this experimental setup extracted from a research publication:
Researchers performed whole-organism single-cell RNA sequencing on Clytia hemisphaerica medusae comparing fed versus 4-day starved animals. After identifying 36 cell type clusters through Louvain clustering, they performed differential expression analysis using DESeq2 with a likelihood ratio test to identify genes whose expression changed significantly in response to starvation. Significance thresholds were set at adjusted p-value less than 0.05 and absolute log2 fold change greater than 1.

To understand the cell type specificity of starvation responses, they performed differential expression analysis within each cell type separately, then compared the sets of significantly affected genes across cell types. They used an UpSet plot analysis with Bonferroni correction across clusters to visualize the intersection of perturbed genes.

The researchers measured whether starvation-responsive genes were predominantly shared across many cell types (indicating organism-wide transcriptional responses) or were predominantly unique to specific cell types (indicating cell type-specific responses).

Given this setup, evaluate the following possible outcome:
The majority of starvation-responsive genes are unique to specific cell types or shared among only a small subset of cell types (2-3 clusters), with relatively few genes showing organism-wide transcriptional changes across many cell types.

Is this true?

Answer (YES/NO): YES